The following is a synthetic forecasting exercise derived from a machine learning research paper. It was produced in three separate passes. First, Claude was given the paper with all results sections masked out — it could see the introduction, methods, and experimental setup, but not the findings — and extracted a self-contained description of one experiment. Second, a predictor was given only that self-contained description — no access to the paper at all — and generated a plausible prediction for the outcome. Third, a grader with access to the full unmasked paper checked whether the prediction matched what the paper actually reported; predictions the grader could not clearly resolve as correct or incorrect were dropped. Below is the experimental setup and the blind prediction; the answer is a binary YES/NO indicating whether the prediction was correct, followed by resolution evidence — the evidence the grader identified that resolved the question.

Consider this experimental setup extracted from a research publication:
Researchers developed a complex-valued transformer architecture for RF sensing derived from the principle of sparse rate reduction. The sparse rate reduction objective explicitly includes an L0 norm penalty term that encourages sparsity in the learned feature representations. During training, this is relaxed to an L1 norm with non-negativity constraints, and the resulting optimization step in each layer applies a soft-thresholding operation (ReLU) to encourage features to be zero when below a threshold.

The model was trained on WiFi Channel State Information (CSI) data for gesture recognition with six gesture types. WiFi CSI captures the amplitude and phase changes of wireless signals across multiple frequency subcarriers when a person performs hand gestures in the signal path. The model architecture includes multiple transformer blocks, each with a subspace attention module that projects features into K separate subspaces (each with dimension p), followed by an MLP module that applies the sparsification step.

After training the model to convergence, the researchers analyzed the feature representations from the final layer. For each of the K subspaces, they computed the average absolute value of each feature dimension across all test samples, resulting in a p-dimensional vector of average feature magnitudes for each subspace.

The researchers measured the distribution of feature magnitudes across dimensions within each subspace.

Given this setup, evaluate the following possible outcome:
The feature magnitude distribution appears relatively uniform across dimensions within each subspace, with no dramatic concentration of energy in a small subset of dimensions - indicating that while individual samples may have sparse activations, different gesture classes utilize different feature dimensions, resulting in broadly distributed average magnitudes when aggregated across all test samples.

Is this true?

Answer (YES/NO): NO